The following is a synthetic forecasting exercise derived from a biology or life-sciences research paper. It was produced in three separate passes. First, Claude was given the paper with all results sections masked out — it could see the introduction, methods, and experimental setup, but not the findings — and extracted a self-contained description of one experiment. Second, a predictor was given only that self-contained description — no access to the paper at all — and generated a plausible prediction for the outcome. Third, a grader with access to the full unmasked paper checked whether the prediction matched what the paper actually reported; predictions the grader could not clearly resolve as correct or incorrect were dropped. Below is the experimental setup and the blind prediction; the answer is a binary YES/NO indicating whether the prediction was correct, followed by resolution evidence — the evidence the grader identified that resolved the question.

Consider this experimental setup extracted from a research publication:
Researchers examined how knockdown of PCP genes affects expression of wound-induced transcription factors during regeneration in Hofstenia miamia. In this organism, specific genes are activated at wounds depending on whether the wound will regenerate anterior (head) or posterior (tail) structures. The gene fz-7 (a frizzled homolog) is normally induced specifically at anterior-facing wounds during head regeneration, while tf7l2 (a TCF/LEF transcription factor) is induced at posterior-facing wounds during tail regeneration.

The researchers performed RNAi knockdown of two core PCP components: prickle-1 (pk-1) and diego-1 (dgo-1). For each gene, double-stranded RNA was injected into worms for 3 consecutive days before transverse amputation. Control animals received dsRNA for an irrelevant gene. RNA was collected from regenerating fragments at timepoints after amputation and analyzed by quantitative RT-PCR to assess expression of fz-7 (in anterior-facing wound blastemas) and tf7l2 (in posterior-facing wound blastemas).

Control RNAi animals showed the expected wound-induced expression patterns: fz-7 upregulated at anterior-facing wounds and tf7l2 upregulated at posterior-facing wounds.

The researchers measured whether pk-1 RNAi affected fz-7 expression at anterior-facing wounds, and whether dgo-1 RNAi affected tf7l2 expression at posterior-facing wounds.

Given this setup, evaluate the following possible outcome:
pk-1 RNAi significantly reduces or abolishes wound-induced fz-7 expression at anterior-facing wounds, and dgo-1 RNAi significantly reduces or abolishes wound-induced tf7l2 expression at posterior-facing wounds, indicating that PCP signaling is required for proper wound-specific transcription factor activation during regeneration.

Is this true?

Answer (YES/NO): YES